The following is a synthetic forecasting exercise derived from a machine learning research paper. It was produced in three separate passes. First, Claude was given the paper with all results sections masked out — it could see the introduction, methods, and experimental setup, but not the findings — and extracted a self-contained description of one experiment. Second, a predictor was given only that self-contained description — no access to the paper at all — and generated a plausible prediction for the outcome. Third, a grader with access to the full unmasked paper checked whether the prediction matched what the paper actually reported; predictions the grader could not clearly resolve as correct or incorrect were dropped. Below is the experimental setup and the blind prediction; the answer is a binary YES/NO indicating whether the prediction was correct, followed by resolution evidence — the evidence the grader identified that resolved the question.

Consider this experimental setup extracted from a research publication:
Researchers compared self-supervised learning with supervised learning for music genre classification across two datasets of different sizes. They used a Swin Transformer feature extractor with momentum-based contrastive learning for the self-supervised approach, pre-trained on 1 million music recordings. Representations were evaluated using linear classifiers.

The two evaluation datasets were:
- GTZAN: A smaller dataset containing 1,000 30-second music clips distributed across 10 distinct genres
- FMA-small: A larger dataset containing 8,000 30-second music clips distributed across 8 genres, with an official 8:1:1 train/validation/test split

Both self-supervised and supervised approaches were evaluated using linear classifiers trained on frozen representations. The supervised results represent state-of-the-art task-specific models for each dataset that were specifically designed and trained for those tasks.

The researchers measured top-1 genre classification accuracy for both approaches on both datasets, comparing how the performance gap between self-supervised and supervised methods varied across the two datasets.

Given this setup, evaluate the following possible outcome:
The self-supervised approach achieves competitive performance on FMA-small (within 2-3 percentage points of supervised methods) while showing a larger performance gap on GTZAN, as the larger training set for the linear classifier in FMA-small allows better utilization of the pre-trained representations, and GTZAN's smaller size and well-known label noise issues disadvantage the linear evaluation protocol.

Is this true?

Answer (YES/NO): NO